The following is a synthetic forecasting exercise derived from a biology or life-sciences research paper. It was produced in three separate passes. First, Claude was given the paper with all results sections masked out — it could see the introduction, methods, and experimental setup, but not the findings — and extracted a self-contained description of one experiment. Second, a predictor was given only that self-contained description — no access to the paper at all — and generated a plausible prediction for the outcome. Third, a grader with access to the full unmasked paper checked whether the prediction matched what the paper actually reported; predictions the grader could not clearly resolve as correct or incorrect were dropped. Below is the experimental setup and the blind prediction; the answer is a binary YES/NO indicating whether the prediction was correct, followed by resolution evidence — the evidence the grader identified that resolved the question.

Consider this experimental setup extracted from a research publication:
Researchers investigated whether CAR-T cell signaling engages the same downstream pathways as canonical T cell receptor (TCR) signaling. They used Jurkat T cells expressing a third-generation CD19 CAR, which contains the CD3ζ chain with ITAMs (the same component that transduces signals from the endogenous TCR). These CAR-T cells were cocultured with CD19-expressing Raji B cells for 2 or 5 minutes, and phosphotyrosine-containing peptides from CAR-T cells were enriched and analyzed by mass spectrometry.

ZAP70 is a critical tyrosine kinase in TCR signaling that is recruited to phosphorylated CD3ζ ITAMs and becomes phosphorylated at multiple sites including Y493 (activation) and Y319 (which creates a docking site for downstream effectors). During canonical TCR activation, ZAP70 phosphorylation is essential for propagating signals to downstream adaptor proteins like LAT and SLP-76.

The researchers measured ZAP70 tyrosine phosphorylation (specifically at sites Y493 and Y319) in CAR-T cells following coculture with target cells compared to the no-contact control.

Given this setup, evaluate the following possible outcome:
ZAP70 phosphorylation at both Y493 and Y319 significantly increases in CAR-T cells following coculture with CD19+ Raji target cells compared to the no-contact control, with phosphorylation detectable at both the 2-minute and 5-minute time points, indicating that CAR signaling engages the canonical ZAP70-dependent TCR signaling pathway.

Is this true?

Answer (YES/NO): YES